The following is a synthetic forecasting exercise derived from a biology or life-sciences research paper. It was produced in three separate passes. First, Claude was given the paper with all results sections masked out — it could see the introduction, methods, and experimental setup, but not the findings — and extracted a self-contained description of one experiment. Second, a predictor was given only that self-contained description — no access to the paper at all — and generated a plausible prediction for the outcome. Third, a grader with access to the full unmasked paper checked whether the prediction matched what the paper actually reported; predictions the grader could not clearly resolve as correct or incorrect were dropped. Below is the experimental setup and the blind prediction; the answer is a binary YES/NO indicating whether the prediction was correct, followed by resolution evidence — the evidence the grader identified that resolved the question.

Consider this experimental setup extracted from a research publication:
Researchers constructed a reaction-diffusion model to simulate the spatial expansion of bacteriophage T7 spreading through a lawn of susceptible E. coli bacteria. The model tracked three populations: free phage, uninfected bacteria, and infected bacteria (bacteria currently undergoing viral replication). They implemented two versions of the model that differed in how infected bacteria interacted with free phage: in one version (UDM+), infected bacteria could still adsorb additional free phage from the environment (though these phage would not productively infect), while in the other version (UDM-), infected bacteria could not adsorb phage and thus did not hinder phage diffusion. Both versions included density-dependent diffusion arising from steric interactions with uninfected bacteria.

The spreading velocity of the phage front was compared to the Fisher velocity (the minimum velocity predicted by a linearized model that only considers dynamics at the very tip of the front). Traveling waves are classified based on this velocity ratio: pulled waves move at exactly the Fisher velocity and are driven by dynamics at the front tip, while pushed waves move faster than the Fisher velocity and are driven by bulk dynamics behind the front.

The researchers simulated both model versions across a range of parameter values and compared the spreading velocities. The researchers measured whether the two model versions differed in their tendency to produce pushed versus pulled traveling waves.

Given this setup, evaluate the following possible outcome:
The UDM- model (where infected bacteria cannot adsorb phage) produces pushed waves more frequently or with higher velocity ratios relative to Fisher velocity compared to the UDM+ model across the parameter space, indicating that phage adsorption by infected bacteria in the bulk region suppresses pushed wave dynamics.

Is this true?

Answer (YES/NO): YES